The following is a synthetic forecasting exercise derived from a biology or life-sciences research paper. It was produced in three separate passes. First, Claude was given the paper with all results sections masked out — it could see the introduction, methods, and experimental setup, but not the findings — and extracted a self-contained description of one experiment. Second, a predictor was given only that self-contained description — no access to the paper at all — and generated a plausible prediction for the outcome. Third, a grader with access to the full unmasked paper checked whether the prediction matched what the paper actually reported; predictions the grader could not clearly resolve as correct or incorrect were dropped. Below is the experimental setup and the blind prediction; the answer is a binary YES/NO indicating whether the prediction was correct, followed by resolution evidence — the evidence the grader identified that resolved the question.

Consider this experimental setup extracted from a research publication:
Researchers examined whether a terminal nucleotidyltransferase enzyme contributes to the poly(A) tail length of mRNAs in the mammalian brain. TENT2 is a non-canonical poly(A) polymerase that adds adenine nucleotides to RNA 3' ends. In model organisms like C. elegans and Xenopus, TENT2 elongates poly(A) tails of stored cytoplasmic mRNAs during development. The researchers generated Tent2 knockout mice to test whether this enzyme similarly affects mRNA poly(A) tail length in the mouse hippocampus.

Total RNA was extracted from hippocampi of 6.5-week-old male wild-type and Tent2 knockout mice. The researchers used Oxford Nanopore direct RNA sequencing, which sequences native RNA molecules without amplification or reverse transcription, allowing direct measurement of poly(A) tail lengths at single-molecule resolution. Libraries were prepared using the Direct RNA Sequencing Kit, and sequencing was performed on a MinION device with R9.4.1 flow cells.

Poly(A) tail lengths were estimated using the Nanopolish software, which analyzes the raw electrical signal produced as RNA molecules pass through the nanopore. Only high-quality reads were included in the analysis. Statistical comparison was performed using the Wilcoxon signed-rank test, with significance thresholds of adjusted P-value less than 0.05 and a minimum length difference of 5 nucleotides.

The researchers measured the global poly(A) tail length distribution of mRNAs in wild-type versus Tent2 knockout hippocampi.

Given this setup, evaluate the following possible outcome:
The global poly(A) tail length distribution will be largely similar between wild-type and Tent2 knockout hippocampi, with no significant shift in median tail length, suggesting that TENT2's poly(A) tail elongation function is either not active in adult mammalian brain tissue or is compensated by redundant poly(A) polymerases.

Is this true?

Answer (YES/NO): YES